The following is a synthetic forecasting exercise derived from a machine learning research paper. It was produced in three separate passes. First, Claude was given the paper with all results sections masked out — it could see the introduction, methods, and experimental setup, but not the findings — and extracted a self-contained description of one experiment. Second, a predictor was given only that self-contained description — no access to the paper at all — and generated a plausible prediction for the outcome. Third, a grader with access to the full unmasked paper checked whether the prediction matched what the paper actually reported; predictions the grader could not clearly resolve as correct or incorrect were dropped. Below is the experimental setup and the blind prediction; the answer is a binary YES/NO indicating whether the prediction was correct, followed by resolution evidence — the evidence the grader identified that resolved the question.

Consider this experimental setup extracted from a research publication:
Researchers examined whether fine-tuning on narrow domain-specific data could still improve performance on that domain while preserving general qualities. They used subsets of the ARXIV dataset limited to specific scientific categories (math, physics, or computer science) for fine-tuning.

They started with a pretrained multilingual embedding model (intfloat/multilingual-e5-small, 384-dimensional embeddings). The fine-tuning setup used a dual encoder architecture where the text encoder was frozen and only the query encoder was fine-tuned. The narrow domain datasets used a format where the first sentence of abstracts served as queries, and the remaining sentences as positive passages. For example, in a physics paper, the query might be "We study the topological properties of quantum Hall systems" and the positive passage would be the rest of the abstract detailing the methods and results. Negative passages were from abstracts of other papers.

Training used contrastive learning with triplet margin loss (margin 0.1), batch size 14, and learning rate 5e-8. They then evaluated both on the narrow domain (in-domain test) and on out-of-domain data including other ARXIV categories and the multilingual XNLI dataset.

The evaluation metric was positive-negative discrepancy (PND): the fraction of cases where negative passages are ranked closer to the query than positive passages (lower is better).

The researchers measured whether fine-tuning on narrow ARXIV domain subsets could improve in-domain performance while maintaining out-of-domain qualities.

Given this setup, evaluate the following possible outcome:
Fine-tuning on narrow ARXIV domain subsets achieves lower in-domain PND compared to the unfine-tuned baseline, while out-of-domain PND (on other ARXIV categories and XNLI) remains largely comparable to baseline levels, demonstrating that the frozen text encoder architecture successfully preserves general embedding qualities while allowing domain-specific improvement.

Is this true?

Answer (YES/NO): NO